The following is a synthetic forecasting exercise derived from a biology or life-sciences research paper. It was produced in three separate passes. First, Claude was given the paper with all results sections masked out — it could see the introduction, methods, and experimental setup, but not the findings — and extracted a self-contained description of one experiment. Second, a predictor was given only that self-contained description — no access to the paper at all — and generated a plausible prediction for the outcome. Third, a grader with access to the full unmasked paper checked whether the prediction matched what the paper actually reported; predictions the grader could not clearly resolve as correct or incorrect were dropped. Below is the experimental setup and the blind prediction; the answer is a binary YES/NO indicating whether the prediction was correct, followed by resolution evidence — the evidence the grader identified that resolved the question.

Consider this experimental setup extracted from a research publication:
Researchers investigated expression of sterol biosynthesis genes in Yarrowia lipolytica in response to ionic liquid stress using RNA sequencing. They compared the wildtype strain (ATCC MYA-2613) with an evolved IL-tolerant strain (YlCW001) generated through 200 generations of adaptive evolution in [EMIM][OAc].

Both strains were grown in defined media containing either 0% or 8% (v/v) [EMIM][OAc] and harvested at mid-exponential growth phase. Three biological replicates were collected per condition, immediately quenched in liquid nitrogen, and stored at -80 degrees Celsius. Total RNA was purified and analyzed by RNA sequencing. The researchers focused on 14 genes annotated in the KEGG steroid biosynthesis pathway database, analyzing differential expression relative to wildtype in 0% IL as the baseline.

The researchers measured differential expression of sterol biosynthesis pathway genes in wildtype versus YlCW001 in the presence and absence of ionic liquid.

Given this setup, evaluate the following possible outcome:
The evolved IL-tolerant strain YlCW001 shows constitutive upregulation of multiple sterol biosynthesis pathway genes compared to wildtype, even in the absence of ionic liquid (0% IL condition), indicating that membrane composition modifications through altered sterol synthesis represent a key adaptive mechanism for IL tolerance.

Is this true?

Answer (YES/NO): NO